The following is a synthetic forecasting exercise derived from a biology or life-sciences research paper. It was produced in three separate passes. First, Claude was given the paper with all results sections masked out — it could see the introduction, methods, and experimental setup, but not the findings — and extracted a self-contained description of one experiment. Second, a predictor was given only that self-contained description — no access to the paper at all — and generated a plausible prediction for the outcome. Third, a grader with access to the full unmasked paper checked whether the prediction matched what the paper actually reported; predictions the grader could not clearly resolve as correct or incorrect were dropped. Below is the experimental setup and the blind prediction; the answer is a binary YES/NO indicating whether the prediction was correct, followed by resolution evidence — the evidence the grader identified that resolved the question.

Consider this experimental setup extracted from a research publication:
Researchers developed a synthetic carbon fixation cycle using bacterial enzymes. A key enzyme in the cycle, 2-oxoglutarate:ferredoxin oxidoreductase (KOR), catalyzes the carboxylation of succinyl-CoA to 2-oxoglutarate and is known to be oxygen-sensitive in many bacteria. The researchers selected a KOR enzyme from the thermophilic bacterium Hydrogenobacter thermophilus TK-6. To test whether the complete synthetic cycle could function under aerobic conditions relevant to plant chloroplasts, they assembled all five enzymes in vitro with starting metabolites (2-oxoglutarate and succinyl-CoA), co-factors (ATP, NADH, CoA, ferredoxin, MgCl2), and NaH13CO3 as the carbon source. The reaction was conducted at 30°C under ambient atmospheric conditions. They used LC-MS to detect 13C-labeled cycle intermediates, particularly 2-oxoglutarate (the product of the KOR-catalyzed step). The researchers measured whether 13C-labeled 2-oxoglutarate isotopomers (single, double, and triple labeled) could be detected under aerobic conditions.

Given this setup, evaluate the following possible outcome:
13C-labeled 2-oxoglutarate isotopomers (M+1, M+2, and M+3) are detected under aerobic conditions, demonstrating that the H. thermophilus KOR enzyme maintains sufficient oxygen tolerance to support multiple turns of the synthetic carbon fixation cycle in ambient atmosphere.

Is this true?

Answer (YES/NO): YES